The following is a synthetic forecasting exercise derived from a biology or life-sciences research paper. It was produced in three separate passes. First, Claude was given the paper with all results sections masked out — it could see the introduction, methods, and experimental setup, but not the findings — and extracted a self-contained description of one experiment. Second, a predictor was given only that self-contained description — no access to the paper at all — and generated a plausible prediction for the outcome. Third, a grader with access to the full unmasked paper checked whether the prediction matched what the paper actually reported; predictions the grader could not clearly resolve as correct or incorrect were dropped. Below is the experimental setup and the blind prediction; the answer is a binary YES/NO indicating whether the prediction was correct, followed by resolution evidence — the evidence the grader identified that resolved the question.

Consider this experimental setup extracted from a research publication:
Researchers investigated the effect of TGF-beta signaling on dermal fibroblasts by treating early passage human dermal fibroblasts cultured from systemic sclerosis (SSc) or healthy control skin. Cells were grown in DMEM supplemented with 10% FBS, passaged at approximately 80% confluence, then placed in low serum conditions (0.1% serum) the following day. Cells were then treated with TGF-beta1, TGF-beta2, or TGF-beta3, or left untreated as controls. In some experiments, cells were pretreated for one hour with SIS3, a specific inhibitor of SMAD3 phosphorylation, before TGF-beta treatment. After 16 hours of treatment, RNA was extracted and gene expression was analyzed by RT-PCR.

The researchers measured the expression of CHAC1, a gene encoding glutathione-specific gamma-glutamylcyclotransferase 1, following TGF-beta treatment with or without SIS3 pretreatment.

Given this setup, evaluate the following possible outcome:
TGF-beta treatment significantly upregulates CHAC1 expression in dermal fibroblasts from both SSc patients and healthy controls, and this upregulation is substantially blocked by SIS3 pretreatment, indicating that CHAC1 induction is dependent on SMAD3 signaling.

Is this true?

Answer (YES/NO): YES